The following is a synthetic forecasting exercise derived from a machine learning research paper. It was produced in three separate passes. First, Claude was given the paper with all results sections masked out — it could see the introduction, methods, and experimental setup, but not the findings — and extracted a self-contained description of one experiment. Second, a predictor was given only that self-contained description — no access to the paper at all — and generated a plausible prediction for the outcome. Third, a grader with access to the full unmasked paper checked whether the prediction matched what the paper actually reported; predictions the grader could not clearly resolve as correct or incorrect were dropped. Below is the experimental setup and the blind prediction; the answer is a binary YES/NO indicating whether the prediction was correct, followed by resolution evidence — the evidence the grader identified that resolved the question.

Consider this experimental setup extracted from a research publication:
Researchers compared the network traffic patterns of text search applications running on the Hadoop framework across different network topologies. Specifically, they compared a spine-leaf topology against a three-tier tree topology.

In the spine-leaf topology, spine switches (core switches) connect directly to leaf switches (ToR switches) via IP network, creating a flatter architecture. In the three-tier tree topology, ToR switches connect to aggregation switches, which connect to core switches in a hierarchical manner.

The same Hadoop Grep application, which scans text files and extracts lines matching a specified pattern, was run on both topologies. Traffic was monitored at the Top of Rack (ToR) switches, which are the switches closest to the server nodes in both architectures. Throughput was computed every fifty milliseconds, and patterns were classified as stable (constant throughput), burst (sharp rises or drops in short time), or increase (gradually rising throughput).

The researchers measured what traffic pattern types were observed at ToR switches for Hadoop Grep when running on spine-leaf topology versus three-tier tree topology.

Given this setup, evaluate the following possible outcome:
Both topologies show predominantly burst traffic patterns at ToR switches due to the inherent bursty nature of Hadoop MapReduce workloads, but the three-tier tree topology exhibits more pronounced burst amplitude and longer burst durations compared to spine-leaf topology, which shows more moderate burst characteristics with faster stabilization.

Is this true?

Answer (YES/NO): NO